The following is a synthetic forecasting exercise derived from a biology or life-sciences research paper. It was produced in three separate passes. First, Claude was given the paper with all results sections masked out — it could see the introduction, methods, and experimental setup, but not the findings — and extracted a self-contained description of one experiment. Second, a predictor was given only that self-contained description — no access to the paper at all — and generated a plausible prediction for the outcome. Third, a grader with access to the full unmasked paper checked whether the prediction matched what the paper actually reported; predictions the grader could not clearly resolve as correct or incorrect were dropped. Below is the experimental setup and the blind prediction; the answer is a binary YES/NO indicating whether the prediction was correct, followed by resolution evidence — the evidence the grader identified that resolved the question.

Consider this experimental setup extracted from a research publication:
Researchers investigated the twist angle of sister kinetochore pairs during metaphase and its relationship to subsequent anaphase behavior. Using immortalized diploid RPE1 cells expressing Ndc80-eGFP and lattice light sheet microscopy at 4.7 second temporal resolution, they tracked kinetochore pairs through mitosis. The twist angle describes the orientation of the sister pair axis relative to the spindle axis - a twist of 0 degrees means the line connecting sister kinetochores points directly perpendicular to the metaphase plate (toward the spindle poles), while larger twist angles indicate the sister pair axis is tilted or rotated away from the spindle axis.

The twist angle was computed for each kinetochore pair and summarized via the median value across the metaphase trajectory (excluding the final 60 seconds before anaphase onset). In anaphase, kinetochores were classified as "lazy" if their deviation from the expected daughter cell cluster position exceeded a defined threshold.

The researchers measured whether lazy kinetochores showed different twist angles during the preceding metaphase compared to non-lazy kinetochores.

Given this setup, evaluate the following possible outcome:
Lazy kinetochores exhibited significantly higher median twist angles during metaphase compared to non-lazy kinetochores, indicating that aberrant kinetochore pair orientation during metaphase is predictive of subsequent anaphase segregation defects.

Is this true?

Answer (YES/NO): NO